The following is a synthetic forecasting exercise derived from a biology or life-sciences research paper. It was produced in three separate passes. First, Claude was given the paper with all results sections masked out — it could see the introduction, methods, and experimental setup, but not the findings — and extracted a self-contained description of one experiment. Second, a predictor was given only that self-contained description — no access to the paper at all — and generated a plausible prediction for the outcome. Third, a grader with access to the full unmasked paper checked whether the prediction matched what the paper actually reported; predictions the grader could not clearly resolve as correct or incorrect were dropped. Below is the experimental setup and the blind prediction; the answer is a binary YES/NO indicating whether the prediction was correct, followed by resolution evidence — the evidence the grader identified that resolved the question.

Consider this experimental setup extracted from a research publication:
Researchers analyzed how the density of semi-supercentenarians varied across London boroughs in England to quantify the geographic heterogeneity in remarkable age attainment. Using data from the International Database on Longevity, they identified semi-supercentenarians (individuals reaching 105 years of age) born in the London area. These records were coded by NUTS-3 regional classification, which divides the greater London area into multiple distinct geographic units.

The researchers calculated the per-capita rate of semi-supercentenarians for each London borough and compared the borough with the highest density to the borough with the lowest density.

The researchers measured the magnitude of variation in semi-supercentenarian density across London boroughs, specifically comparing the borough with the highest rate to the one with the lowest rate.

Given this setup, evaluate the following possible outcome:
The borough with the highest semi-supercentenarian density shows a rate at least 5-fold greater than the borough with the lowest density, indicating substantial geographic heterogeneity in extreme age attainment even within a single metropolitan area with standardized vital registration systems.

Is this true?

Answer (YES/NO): YES